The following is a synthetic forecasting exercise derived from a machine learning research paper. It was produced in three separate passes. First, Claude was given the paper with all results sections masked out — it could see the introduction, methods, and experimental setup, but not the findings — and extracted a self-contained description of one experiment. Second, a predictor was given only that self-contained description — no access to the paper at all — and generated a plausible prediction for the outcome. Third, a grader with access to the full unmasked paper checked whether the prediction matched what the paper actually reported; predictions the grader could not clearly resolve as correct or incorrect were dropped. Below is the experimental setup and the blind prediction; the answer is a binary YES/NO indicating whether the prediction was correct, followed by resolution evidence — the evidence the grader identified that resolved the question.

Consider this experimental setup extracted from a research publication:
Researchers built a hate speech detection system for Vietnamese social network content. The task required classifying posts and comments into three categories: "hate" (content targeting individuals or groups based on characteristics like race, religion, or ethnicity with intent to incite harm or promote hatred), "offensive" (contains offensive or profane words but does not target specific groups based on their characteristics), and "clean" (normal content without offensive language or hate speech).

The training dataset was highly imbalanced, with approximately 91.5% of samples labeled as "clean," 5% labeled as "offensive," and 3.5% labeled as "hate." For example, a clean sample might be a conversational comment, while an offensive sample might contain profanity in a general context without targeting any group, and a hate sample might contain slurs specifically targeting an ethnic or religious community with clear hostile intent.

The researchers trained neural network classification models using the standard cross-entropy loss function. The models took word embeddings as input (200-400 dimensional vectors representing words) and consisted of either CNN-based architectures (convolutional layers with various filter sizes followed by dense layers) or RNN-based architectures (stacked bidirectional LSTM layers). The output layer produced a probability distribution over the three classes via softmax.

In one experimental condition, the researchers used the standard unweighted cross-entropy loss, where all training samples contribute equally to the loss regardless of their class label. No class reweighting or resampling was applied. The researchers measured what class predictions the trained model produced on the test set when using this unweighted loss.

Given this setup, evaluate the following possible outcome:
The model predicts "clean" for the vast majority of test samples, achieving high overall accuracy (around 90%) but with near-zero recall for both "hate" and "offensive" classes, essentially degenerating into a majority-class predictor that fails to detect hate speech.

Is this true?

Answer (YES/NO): YES